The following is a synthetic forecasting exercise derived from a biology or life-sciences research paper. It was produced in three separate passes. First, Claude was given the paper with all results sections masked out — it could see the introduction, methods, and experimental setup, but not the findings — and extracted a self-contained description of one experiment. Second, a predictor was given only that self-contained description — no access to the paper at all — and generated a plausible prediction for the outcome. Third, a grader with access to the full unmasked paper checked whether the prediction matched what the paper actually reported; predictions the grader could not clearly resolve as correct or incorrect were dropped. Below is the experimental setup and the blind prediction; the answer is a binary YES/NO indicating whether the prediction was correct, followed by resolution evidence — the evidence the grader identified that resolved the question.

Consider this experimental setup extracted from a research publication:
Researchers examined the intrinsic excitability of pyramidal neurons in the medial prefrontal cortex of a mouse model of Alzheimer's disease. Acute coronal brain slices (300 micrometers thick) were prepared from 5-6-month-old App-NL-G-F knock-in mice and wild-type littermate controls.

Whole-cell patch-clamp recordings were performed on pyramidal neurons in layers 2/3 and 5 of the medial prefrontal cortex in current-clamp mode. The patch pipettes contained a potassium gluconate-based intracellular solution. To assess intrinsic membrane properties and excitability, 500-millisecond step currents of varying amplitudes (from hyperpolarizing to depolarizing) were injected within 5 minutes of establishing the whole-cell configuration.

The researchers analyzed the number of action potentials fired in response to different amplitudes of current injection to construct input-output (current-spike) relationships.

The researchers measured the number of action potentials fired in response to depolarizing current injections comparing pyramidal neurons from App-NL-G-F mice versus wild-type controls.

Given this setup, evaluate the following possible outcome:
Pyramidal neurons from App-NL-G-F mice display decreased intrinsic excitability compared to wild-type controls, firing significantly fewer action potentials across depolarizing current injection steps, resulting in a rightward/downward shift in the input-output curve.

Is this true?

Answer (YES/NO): NO